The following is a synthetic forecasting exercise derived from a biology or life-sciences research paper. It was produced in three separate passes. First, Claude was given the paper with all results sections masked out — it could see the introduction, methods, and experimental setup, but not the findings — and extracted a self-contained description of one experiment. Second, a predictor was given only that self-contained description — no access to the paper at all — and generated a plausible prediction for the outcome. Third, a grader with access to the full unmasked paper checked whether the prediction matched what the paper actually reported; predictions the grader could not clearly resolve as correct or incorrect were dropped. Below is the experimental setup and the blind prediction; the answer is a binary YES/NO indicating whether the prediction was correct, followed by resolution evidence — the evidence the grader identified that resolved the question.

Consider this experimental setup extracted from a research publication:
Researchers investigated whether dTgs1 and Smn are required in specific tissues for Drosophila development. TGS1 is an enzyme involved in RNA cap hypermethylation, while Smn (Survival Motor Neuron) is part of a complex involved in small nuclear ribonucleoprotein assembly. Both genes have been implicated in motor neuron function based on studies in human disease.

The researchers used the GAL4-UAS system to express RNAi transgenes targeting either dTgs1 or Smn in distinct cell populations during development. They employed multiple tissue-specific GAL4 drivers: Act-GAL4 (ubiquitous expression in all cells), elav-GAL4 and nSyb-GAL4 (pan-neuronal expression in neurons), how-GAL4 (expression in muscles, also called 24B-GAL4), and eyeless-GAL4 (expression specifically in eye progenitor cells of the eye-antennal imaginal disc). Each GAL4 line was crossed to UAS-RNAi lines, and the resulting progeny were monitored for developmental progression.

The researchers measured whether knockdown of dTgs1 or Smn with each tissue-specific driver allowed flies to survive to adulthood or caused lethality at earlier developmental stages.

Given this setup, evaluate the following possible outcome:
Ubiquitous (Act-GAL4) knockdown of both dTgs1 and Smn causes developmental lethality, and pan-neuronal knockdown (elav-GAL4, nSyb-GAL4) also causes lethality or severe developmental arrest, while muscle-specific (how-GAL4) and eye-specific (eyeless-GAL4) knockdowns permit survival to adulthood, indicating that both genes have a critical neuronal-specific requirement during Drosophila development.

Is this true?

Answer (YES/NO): NO